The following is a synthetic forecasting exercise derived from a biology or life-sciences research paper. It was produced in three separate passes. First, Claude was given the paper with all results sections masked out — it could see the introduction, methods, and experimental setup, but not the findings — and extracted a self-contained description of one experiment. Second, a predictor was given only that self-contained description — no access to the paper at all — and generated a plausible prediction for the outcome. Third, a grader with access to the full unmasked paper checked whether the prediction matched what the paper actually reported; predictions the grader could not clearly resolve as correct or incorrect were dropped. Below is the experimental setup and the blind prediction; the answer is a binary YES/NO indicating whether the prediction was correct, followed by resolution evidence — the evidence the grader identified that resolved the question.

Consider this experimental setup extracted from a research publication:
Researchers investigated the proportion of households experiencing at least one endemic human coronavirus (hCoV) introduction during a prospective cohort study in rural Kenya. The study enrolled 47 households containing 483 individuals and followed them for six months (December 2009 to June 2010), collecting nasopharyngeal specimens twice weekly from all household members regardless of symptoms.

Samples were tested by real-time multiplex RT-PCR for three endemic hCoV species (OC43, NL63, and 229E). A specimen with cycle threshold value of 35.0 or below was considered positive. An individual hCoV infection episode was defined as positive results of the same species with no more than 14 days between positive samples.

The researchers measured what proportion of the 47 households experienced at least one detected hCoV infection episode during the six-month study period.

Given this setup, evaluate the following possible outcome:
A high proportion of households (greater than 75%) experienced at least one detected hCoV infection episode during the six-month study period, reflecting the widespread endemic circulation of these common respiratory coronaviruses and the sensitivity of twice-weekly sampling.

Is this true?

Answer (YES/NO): YES